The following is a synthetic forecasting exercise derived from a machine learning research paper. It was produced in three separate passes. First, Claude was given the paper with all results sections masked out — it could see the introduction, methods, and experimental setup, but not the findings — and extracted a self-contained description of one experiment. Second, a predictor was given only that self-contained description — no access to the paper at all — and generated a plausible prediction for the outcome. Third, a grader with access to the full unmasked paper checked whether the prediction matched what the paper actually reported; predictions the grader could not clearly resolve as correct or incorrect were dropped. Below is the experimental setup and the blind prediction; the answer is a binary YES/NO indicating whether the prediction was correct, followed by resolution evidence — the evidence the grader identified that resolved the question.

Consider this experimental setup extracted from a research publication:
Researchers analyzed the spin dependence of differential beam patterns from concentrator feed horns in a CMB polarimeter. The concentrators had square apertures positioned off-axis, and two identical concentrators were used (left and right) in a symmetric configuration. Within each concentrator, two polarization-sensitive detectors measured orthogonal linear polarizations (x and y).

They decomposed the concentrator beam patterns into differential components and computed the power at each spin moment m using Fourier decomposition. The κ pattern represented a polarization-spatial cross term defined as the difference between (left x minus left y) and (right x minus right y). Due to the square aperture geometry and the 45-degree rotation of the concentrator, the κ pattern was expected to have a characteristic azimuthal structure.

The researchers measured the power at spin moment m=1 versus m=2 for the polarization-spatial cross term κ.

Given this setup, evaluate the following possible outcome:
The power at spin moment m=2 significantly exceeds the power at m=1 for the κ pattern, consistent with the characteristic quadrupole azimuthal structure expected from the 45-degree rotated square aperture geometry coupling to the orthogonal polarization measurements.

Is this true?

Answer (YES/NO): YES